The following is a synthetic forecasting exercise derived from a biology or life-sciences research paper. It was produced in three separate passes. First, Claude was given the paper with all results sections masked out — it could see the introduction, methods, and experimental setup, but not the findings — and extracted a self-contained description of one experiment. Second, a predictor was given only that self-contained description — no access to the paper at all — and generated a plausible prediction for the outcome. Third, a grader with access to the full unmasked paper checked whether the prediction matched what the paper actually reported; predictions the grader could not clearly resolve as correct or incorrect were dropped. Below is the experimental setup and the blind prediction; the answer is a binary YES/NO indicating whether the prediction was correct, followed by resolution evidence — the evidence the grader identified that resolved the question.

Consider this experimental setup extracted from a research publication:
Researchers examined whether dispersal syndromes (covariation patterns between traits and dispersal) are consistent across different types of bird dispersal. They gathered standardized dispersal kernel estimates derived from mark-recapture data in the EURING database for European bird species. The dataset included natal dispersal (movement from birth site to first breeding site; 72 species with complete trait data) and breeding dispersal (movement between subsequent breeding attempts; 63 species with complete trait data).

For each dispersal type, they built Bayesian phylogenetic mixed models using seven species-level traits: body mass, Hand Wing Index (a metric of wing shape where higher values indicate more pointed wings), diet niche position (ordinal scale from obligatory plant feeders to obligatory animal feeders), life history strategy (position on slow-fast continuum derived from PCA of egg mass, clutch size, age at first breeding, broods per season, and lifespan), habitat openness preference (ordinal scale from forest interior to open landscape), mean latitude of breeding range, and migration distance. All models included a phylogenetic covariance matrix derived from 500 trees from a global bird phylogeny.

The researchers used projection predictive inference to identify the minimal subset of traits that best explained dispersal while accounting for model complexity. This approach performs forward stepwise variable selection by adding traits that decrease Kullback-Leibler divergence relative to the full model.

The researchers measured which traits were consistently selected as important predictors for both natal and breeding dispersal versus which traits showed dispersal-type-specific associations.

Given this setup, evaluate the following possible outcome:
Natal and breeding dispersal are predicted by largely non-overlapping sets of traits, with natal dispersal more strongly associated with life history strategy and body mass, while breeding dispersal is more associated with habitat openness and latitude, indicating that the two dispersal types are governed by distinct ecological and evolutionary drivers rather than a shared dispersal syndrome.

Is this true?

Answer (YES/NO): NO